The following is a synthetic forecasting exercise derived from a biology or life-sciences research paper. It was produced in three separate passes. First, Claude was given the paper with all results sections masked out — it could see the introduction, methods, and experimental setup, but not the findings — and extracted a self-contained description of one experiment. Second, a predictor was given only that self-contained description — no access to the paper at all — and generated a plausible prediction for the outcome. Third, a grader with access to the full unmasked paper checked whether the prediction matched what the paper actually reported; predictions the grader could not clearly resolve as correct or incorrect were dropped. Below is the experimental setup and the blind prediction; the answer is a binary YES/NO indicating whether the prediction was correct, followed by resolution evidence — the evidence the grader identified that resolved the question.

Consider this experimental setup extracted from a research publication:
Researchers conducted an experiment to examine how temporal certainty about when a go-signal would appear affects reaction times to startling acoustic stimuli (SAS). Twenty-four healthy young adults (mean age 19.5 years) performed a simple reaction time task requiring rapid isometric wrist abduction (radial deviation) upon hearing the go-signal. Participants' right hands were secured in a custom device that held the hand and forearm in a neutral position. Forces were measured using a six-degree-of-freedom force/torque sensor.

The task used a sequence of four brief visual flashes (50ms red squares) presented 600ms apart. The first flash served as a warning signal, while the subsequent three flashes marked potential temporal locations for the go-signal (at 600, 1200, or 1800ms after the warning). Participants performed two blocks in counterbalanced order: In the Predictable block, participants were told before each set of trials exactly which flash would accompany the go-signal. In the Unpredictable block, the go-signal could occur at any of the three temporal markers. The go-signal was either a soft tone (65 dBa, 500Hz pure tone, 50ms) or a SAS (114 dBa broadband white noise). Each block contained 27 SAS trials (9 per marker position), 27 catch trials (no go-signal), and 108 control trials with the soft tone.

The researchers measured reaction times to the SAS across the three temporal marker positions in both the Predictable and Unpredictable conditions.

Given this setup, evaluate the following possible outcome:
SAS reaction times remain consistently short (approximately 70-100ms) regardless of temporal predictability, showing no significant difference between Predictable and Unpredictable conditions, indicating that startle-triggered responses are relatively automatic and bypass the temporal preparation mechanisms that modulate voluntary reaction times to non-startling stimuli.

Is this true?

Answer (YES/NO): NO